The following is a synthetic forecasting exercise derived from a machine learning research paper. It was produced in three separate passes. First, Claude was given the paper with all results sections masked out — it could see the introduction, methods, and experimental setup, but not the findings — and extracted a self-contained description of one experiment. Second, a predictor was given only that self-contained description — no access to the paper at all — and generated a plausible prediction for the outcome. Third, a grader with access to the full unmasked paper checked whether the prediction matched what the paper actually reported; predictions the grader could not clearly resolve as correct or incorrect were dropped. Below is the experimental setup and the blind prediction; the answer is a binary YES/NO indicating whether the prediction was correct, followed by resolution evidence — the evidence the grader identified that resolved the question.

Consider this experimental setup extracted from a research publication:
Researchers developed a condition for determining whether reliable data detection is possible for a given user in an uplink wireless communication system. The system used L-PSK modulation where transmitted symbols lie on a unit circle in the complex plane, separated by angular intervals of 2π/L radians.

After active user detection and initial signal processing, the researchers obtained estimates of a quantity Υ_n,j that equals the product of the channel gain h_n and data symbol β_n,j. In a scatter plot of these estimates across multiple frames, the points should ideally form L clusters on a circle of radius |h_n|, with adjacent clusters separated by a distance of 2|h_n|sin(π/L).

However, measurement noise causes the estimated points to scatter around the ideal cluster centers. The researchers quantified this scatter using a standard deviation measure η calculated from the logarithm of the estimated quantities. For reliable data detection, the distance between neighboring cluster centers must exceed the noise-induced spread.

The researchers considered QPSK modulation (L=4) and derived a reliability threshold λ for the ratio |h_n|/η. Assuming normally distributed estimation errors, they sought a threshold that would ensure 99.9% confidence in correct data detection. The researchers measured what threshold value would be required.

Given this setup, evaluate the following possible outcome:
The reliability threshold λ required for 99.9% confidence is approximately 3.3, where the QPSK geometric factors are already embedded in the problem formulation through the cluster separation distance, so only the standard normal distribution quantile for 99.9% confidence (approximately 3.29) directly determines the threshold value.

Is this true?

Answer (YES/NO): NO